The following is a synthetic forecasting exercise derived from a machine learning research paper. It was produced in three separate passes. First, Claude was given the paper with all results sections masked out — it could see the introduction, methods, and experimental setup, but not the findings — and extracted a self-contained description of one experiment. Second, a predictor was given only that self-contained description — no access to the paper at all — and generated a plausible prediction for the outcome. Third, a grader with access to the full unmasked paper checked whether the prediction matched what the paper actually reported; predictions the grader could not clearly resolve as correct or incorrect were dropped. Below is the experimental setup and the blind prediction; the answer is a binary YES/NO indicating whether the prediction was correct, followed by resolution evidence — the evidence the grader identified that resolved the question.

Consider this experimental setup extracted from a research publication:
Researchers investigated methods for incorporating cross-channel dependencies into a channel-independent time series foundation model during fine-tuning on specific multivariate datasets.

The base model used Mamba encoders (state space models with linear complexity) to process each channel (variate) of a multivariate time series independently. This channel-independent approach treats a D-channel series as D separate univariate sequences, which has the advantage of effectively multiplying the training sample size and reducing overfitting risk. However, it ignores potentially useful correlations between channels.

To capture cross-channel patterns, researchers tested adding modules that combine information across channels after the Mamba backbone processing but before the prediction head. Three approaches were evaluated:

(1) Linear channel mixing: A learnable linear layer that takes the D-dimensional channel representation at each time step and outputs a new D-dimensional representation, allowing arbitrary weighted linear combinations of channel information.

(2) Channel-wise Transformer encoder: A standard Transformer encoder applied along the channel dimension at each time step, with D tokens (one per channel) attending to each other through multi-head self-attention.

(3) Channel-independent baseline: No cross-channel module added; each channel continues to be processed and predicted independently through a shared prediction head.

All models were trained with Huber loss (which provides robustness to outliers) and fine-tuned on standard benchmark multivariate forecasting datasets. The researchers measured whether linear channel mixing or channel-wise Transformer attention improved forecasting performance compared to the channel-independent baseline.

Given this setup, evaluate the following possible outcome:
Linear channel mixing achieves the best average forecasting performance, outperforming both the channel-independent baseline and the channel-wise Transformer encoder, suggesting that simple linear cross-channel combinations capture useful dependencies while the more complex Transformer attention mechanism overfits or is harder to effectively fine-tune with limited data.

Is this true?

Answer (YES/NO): NO